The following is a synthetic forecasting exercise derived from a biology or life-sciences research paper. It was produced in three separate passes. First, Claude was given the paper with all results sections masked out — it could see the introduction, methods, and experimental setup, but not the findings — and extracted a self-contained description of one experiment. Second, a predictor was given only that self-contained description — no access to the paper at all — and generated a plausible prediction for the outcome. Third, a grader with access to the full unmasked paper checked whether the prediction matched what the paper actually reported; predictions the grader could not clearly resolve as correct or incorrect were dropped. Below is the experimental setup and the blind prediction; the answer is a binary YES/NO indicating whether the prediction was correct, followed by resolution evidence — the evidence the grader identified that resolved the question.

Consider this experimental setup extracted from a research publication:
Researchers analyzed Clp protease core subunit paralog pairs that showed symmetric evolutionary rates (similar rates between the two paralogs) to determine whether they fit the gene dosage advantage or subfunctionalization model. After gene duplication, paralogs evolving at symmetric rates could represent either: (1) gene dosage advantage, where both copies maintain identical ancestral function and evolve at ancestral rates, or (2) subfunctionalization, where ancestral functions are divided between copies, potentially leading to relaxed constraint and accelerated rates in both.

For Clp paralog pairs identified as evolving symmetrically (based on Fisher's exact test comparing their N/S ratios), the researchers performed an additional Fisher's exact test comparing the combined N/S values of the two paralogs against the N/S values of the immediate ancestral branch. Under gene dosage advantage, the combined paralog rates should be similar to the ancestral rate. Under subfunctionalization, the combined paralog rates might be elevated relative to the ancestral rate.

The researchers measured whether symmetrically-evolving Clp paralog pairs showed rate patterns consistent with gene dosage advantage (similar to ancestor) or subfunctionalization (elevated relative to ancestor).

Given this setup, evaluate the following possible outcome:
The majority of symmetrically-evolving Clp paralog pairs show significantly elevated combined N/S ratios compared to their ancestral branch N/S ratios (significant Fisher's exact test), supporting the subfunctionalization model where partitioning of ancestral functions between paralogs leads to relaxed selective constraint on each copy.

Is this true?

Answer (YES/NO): NO